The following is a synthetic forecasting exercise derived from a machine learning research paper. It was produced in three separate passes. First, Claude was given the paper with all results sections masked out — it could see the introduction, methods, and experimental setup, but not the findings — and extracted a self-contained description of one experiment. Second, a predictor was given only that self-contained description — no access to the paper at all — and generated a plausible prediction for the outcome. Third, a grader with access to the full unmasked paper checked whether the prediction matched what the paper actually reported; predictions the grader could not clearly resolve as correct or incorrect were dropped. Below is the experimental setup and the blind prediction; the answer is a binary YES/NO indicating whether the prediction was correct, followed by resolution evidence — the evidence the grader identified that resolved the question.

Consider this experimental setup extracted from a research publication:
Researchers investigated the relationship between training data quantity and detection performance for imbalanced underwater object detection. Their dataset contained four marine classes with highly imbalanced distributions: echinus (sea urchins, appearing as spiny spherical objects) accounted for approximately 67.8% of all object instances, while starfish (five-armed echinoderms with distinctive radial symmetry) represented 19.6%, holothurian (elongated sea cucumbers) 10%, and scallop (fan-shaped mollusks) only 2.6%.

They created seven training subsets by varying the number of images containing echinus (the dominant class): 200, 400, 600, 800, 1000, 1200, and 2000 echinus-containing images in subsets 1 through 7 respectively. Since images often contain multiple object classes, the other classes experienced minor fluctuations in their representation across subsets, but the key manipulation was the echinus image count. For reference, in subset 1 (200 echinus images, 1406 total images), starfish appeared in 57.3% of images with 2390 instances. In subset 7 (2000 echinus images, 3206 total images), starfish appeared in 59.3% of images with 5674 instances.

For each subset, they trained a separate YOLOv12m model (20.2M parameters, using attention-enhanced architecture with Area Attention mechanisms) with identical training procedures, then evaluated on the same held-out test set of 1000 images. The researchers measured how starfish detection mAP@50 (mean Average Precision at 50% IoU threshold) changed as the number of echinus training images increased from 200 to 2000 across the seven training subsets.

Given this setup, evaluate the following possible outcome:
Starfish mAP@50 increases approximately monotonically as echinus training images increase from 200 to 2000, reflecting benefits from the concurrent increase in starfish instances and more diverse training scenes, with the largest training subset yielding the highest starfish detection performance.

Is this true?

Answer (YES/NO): NO